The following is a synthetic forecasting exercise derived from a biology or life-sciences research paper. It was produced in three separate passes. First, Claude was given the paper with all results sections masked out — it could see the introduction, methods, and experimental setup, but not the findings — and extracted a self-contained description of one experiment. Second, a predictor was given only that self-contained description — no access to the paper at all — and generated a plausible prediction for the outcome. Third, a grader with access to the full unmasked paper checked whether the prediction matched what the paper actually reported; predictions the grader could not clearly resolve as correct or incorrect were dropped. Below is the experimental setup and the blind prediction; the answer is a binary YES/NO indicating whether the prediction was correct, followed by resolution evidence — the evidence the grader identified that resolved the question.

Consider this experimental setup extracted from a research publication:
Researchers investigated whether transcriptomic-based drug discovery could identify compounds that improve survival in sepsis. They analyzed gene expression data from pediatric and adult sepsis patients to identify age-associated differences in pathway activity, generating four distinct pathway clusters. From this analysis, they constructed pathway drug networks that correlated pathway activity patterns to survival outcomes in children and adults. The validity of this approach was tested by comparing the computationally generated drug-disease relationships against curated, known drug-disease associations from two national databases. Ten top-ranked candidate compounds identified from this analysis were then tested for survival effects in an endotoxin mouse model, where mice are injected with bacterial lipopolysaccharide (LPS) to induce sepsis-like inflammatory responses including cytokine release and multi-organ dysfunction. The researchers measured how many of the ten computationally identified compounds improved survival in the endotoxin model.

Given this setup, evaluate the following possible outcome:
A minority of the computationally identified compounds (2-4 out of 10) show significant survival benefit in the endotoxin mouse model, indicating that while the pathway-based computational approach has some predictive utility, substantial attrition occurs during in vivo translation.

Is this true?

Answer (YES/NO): NO